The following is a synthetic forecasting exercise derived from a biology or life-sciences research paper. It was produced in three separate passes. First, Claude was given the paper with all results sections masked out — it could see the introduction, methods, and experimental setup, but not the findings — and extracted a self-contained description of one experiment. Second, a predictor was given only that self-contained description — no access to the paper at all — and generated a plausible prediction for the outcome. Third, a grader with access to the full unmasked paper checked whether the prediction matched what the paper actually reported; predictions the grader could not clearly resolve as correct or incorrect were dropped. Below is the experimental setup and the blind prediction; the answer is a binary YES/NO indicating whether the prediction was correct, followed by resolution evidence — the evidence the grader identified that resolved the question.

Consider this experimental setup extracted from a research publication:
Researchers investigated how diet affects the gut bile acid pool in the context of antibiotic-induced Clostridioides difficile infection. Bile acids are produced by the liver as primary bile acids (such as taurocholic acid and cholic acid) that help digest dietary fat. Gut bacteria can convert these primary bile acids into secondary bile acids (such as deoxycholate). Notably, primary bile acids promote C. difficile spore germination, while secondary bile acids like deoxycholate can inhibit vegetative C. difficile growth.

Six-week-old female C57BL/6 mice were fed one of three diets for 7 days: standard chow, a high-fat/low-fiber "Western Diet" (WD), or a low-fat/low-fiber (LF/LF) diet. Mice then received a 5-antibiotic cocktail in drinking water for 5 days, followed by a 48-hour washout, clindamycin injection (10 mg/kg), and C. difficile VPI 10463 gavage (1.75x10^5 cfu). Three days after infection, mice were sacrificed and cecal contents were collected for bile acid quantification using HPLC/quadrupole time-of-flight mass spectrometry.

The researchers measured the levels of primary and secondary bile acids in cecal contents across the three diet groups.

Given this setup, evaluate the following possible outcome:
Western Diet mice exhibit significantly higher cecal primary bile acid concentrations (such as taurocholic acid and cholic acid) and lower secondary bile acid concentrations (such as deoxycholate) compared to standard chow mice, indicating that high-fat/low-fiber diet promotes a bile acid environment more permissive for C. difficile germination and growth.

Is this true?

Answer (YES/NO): YES